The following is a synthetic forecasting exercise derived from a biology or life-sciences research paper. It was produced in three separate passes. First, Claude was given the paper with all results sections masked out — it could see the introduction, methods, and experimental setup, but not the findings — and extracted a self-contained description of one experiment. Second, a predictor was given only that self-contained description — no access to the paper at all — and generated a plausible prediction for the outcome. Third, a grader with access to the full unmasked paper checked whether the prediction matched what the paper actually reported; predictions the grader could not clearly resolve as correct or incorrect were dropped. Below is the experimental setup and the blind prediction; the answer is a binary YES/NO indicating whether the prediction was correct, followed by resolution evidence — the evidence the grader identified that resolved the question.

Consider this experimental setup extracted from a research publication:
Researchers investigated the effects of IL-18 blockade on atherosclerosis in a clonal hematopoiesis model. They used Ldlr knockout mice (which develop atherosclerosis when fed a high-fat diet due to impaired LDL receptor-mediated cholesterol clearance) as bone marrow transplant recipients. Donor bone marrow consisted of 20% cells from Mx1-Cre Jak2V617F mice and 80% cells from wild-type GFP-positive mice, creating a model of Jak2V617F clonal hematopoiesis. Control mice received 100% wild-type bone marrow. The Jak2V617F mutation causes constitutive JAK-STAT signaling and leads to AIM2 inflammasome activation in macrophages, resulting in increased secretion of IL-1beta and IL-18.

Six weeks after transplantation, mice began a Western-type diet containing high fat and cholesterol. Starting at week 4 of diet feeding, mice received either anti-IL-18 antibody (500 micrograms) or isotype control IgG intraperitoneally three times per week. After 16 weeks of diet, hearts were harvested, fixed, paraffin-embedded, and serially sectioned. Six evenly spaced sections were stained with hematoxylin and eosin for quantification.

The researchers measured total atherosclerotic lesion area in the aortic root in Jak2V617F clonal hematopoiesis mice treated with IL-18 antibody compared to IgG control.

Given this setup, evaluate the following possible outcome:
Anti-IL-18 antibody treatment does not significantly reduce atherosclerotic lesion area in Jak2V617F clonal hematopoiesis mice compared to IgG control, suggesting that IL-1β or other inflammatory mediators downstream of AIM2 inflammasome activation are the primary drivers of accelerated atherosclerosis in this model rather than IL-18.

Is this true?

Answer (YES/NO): YES